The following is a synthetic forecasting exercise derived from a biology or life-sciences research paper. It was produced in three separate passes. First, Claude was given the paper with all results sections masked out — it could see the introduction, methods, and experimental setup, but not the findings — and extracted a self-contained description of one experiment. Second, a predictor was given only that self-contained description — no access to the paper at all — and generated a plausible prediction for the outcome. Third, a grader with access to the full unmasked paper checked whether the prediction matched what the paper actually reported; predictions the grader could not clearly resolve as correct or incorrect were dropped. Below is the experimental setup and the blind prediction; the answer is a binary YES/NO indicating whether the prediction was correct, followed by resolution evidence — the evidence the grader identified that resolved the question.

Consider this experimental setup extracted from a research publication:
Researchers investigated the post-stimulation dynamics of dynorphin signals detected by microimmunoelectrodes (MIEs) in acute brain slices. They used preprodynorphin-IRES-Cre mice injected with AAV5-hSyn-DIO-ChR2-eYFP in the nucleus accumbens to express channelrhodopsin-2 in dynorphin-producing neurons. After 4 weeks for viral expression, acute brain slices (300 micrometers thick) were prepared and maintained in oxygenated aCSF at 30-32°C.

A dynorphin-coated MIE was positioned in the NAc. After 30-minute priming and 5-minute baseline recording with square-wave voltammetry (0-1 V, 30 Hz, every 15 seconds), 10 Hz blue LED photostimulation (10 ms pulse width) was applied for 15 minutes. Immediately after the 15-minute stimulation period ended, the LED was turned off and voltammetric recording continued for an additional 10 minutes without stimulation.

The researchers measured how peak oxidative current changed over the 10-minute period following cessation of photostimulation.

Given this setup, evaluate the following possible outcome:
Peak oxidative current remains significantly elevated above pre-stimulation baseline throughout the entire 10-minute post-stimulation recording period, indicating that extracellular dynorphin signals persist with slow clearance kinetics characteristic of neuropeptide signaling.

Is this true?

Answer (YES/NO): NO